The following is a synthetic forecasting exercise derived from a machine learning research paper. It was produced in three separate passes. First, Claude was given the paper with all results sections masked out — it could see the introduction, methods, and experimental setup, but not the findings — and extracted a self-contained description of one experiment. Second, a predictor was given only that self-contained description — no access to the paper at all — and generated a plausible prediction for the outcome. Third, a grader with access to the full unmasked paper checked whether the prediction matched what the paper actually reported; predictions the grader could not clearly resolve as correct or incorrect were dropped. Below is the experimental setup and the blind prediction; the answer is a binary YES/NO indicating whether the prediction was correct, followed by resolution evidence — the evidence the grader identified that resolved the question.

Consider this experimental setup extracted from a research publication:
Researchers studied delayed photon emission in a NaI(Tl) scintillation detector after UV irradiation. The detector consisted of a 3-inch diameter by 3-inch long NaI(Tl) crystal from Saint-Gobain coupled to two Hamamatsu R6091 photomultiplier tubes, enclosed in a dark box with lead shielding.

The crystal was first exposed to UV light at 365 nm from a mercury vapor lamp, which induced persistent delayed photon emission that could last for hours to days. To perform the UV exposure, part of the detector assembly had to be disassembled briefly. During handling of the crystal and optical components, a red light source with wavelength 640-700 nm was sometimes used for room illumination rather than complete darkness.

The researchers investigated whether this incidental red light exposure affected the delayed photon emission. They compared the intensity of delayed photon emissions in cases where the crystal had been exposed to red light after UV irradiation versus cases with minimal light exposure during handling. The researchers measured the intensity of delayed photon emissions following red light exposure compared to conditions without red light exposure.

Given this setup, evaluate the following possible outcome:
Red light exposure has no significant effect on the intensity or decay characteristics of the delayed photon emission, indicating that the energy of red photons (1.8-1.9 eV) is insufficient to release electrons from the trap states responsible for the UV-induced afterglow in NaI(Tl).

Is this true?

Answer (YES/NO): NO